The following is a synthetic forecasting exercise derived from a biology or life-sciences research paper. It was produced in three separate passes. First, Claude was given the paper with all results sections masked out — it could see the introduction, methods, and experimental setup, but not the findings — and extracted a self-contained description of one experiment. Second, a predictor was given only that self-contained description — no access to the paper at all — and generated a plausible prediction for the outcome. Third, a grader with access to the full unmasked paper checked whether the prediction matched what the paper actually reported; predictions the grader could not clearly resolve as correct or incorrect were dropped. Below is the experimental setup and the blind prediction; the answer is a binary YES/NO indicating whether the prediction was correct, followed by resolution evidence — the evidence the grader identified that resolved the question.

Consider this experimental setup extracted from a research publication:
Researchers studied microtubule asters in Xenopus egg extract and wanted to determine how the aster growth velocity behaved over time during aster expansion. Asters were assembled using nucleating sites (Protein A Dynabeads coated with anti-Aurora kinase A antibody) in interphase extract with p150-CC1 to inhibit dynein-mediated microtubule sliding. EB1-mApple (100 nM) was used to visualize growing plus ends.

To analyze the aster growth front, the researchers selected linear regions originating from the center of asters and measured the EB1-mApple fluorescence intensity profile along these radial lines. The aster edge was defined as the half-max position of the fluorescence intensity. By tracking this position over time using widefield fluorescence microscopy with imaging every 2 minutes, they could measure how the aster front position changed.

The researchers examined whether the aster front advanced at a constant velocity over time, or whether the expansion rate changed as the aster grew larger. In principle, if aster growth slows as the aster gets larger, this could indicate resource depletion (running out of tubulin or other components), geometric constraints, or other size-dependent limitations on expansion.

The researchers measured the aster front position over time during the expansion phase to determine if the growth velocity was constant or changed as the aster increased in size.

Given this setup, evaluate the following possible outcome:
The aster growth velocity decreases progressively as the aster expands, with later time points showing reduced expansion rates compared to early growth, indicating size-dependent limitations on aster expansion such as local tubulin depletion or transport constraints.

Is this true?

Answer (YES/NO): NO